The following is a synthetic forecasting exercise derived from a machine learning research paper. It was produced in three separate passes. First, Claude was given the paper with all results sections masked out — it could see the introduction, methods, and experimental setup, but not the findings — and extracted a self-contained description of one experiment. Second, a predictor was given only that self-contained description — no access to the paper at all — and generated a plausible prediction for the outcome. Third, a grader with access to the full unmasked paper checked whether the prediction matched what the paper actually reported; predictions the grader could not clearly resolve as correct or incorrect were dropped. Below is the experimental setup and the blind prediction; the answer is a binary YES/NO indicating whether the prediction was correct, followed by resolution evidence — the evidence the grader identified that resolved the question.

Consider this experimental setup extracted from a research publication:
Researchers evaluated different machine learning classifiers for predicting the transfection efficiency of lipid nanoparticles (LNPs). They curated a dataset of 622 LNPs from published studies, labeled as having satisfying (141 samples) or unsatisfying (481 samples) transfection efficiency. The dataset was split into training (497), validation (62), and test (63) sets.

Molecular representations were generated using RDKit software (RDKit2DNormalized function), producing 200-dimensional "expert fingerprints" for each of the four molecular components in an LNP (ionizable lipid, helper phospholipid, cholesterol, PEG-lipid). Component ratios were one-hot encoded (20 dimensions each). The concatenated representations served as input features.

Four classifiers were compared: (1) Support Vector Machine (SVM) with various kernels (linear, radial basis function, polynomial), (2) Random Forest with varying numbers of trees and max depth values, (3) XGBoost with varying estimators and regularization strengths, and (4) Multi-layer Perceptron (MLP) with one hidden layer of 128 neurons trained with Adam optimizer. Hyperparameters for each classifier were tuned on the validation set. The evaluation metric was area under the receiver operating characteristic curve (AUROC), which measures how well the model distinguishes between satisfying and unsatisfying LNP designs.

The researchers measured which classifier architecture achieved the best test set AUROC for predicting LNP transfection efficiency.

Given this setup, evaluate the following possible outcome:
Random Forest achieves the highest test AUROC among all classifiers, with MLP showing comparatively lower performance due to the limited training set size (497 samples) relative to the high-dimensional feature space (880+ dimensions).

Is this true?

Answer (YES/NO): NO